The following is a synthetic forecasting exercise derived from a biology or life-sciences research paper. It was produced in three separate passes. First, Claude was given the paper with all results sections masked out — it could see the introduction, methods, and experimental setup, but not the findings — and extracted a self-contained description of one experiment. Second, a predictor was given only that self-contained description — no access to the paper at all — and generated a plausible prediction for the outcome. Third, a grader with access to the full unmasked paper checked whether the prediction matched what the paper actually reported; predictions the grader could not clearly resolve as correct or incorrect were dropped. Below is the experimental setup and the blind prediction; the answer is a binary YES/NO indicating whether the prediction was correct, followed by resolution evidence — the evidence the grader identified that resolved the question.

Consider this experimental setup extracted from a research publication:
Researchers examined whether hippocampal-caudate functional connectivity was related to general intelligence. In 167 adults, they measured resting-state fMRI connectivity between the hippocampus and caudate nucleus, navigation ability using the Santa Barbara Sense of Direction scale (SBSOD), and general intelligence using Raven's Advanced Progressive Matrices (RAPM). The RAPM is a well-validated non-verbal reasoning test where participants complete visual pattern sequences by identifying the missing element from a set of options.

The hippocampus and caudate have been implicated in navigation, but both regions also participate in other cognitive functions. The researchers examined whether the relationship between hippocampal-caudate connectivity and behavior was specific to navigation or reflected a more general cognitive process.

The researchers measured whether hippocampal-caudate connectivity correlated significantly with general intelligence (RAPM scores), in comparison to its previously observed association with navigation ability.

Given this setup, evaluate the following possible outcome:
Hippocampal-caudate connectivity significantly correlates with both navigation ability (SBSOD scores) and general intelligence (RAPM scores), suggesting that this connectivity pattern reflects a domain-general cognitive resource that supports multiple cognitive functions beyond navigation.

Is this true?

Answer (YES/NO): NO